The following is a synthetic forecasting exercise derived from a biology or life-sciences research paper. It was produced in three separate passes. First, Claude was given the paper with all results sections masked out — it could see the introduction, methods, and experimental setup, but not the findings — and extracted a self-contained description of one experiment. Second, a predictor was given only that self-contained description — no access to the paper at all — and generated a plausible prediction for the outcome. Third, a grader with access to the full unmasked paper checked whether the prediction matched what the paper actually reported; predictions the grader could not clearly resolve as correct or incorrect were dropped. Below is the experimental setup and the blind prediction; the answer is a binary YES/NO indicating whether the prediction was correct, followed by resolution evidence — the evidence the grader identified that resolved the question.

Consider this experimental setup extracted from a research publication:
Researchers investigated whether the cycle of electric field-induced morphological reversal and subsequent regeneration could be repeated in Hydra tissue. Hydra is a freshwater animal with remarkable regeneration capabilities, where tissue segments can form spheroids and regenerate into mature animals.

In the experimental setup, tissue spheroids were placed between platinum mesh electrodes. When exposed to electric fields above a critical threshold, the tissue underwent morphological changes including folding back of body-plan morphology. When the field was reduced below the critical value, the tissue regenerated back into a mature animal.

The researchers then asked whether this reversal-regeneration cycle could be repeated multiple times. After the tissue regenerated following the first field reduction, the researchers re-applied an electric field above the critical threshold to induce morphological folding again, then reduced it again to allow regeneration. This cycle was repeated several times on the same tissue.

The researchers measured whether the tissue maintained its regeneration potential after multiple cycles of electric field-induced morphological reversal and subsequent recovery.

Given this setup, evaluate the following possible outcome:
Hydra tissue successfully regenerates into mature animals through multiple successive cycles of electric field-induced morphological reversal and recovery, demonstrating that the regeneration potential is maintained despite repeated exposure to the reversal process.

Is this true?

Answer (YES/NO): YES